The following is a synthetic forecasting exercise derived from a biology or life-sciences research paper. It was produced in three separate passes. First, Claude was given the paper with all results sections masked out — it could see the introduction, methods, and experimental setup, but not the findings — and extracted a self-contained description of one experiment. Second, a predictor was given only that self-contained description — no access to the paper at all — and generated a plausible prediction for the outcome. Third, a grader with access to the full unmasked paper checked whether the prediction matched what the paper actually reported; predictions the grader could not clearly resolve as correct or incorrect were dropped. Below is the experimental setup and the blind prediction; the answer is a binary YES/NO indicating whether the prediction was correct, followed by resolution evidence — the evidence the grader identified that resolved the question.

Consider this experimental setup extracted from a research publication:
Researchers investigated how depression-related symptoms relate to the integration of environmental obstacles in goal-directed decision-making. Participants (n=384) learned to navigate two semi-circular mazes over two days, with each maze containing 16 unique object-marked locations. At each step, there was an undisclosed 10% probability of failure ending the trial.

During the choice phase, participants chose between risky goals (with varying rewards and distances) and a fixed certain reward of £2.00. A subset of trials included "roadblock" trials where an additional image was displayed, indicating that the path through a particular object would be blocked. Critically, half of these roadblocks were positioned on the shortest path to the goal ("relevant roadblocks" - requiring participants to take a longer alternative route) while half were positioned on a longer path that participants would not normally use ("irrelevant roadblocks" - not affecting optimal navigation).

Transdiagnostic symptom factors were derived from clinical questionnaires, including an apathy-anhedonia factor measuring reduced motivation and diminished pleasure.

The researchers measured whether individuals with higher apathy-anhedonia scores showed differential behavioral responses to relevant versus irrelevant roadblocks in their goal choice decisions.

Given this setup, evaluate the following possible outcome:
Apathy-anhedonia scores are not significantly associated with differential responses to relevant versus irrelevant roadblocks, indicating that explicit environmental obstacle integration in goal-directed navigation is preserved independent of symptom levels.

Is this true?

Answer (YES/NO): NO